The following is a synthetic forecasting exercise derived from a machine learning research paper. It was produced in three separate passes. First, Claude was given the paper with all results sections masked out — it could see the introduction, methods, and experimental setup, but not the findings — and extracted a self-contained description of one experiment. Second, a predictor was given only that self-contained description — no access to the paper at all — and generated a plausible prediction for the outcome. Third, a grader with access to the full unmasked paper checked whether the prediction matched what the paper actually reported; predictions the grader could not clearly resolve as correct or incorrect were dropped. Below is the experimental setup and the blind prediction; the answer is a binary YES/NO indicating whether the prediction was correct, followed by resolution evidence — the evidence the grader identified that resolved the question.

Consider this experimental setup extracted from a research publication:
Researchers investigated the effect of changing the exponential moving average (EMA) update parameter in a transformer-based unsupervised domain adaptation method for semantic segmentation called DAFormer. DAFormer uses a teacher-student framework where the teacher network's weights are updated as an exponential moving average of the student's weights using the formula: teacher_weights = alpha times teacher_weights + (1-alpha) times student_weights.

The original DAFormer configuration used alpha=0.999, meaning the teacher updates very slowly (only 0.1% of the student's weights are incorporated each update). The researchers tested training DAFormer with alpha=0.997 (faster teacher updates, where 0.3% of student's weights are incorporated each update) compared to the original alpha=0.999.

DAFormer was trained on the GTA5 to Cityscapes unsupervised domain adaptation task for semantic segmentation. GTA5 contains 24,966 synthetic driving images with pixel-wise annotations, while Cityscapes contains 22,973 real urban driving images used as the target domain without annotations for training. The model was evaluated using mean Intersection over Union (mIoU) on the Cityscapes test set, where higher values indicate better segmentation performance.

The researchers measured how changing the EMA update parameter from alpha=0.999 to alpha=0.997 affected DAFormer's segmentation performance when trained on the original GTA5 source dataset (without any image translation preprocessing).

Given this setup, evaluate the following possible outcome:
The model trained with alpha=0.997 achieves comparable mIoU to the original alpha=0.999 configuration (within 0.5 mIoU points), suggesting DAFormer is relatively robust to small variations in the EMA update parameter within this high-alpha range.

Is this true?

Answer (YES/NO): YES